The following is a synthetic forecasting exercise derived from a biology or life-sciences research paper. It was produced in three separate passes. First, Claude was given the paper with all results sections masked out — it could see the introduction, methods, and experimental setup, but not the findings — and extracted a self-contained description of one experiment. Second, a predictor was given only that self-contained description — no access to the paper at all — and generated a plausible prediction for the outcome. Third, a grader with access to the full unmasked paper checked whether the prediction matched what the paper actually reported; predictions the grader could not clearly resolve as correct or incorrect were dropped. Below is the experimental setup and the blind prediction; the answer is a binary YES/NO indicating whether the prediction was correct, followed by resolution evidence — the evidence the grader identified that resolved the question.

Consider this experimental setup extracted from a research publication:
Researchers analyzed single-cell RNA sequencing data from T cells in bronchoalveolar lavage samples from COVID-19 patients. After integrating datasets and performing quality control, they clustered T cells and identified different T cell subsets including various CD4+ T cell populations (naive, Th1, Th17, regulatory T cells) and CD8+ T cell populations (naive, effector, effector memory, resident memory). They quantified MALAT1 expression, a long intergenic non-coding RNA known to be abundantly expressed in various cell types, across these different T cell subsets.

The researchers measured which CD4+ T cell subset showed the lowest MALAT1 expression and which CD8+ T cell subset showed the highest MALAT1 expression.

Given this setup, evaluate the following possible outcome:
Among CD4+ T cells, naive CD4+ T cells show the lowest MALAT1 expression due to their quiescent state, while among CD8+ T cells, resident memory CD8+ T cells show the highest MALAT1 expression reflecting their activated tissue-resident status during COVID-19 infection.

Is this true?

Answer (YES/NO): NO